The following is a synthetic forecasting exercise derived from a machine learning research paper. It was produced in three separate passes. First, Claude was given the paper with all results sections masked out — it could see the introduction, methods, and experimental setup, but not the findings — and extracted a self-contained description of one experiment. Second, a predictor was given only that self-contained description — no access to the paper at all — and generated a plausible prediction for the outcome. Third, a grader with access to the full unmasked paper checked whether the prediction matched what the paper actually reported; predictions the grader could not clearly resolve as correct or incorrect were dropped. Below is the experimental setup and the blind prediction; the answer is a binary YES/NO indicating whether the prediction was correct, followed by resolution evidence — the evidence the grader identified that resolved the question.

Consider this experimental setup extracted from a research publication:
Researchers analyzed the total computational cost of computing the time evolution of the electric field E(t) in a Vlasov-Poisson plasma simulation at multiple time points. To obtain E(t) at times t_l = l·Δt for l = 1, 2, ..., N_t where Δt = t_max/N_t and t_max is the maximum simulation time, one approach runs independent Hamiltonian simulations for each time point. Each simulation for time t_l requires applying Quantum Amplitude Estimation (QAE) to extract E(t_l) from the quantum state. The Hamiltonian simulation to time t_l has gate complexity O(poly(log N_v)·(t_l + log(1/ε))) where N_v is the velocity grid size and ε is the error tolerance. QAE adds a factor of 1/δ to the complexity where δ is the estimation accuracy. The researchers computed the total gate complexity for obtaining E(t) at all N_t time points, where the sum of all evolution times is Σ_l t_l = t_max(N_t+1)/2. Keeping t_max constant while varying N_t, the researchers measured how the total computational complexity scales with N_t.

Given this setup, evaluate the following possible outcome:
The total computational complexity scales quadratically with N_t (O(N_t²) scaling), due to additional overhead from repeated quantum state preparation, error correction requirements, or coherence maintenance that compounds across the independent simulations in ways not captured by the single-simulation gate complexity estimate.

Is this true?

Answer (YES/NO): NO